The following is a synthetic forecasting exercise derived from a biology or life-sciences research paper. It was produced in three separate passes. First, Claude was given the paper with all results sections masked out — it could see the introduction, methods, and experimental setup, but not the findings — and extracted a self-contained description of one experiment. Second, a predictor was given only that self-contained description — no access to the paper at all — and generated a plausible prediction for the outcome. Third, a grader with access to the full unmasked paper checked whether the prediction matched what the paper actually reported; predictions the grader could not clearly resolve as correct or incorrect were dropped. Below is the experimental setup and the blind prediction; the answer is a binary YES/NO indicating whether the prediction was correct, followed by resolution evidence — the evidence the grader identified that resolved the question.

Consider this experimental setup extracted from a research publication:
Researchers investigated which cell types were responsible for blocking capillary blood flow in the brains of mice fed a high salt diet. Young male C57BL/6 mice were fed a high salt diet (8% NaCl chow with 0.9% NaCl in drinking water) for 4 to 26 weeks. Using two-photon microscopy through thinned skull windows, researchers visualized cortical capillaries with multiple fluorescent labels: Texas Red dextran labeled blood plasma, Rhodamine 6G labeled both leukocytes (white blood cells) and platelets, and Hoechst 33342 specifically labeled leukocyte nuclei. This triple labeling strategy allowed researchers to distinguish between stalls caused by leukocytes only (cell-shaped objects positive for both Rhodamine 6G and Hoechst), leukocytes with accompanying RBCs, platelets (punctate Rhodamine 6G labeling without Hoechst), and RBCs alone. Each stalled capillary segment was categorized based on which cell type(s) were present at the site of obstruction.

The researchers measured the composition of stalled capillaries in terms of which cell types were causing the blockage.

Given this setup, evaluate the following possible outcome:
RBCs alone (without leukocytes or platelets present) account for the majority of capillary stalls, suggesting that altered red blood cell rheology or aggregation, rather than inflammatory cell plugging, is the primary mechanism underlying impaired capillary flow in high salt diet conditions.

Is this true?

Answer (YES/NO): NO